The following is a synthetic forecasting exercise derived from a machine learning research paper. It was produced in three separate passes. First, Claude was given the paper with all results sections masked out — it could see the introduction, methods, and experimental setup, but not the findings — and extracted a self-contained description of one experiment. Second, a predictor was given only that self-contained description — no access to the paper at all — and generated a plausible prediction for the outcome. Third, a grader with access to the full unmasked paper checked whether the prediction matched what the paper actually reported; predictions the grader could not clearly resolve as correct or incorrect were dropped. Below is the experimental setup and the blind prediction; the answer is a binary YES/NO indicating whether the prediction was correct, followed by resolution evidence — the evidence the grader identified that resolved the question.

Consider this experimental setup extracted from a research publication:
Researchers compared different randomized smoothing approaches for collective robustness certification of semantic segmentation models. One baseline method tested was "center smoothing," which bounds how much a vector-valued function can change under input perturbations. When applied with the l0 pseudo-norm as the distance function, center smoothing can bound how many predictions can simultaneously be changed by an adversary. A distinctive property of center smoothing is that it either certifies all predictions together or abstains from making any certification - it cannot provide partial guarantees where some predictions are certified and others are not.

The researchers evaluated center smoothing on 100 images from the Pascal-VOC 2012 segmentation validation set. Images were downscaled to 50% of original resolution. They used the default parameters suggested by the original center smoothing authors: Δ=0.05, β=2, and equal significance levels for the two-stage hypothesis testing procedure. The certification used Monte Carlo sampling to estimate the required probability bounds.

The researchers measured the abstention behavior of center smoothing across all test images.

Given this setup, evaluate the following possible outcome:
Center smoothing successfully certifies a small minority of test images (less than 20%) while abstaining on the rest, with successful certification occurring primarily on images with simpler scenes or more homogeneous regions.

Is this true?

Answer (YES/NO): NO